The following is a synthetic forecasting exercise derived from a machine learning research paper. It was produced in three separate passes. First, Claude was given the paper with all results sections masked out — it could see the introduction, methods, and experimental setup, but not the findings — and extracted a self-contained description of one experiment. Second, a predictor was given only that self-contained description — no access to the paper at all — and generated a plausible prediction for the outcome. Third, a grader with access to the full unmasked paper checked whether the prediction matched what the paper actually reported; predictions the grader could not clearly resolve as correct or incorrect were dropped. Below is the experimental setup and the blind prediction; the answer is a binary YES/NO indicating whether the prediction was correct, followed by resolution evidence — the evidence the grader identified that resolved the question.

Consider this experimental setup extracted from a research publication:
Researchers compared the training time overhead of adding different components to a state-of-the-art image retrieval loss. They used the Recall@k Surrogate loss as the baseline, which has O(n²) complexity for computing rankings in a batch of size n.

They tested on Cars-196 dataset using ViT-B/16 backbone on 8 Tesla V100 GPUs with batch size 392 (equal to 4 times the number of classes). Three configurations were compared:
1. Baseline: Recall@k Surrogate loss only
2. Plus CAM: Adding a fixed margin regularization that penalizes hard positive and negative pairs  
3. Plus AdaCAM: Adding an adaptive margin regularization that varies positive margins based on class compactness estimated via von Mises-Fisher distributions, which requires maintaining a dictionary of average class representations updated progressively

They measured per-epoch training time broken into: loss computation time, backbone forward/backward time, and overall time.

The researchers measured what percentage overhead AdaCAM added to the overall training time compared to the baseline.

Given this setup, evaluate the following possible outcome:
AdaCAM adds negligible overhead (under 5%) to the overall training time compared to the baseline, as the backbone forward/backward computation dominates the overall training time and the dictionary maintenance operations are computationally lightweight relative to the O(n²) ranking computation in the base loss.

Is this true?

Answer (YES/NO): YES